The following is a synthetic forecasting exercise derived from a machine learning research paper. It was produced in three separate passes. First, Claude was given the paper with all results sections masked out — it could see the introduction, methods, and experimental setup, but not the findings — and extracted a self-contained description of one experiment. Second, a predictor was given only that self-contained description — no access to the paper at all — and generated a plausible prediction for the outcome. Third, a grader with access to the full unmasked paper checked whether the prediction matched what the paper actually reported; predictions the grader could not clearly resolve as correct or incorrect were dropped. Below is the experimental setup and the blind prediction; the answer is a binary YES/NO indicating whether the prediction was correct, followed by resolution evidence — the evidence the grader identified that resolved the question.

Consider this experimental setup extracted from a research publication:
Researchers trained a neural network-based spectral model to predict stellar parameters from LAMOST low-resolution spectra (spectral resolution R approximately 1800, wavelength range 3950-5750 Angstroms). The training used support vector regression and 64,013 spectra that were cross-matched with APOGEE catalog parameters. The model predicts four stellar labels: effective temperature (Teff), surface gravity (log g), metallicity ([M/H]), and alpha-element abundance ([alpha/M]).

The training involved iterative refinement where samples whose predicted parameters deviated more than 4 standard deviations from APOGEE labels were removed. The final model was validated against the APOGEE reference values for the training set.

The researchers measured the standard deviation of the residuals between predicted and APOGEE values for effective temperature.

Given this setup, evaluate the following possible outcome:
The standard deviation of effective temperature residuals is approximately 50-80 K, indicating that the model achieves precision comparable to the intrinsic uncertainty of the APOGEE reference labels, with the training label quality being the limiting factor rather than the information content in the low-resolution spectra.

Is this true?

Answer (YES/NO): YES